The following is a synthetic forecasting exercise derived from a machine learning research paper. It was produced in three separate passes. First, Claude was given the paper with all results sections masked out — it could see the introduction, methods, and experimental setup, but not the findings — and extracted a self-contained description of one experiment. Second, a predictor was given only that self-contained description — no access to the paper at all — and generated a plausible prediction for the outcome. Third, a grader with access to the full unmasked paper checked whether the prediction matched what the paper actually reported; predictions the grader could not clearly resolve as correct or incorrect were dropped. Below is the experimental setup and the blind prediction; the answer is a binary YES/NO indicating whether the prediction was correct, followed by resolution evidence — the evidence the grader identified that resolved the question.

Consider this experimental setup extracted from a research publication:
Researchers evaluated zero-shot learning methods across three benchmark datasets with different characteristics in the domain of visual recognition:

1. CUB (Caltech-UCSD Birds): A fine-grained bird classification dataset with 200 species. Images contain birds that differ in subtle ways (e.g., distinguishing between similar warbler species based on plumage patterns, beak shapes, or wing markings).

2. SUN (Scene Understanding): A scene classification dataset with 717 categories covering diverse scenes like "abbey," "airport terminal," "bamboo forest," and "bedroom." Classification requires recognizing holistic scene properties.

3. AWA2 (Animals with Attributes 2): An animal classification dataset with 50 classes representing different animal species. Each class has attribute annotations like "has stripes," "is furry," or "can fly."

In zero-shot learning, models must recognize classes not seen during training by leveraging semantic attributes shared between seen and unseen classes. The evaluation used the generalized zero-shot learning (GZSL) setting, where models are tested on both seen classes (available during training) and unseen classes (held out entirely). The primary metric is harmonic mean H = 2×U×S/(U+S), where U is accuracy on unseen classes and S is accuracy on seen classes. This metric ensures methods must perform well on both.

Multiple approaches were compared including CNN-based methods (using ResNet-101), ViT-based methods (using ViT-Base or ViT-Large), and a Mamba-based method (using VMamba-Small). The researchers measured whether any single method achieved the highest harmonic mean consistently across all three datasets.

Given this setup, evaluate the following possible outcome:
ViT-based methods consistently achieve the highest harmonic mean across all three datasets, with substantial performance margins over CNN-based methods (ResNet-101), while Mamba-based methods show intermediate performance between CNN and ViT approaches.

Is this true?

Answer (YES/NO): NO